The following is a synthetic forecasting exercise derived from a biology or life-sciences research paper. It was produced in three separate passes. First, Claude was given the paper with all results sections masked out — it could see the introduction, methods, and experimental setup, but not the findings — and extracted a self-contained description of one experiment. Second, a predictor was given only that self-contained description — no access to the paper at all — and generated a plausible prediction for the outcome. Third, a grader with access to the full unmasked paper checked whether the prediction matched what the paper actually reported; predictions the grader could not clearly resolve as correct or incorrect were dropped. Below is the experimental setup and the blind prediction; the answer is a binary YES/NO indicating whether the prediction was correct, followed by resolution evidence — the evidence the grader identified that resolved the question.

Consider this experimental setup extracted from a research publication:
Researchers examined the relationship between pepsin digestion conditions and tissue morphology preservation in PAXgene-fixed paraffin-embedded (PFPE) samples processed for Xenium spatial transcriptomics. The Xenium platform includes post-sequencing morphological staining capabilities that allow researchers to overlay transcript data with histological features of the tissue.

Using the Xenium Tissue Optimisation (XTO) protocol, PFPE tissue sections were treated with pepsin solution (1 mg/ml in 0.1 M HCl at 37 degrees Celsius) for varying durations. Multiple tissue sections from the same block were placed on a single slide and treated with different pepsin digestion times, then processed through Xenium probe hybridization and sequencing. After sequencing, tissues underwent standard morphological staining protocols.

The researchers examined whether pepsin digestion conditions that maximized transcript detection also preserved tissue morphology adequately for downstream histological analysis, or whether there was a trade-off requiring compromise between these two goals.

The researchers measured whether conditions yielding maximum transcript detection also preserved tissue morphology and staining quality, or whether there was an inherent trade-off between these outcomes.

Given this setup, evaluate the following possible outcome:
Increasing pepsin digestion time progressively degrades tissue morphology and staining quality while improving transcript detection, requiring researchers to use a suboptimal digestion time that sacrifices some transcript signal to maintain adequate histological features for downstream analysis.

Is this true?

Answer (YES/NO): YES